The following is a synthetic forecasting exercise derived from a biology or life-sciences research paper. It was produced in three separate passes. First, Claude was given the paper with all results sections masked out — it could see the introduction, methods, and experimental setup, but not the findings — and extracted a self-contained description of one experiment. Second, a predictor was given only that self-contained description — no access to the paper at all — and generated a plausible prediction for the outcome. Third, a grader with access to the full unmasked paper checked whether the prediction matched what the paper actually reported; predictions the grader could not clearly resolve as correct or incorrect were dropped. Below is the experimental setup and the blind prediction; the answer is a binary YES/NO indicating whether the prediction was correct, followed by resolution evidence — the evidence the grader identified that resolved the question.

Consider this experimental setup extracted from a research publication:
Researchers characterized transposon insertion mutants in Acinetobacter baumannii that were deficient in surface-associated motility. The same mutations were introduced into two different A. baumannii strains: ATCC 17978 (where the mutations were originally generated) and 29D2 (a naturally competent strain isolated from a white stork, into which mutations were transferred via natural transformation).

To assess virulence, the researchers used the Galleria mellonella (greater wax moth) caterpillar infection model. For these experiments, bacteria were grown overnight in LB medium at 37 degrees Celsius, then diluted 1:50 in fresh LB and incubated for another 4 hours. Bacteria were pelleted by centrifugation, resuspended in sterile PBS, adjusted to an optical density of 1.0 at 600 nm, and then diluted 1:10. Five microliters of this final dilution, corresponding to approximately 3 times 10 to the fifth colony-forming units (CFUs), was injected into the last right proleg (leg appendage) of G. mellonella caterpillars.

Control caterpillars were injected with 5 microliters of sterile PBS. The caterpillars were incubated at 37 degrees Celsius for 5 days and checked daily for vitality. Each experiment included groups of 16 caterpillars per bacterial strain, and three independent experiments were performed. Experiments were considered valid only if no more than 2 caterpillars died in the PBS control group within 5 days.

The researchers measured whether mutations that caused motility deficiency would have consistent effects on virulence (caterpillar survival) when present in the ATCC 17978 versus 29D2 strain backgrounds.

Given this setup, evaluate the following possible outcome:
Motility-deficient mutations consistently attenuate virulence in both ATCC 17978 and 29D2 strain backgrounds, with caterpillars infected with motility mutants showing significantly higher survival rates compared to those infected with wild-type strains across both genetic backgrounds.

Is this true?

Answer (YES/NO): NO